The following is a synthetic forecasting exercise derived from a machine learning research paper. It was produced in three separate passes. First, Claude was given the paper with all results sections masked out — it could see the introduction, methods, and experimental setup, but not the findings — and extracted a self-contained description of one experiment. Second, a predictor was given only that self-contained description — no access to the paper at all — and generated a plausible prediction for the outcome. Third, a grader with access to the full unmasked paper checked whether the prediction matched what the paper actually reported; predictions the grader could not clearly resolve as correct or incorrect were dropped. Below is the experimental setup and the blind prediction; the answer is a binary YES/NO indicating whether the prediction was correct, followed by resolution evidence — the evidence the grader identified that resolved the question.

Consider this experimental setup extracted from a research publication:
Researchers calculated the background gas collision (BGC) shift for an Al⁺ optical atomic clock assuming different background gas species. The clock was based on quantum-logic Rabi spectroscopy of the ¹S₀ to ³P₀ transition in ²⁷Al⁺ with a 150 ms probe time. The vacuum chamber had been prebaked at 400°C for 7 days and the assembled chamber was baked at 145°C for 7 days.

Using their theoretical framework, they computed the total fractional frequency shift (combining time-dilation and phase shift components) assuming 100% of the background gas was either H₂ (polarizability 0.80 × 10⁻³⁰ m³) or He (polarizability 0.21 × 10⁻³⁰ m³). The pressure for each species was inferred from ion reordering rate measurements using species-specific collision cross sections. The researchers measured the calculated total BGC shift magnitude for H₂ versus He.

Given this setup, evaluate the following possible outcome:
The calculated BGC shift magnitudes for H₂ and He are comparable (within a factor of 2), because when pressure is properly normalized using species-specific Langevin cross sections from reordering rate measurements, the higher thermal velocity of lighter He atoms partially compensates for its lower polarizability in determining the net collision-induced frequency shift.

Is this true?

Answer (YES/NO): YES